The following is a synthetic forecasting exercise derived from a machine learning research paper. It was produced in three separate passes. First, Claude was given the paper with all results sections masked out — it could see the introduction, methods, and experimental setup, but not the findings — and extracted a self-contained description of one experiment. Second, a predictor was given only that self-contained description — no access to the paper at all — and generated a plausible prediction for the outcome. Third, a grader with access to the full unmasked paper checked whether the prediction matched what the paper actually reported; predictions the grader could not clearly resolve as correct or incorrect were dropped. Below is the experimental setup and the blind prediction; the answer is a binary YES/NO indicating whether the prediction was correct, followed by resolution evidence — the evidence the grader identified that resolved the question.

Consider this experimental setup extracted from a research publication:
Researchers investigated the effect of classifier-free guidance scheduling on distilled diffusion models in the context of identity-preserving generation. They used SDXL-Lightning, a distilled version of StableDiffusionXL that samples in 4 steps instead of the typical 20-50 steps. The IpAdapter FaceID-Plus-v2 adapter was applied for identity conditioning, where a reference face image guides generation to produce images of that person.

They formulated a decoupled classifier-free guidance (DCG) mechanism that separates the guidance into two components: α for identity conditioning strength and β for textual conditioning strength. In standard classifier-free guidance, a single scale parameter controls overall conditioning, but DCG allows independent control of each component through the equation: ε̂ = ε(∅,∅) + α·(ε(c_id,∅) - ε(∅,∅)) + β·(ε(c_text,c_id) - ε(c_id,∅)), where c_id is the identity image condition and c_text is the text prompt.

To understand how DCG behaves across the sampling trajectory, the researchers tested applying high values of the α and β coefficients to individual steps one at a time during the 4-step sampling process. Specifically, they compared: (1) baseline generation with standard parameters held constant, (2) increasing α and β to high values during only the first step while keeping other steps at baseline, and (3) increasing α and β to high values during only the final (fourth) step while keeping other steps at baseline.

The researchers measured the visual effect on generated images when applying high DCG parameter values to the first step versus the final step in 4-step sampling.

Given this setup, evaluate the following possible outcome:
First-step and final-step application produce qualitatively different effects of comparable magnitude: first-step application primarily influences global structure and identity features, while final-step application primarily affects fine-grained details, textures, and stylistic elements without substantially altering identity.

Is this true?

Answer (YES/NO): NO